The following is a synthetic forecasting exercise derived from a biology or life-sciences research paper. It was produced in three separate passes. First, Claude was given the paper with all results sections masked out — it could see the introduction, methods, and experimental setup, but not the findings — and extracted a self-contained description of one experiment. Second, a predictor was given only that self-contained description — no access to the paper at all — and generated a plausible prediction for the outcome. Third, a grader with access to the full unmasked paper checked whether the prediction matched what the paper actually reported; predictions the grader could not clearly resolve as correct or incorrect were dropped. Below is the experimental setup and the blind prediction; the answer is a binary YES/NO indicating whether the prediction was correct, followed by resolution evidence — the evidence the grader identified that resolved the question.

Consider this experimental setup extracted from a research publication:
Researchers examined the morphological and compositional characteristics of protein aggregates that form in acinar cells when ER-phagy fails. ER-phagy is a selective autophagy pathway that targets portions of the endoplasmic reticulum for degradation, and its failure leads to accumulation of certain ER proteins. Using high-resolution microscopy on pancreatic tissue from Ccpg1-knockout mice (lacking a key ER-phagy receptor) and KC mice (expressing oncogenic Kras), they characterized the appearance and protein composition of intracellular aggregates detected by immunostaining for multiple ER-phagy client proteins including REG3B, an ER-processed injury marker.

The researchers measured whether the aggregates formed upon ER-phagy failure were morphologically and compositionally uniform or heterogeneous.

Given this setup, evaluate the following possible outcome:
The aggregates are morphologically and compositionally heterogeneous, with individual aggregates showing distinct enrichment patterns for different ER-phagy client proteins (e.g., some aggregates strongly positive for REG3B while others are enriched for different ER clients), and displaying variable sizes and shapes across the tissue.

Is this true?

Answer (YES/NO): NO